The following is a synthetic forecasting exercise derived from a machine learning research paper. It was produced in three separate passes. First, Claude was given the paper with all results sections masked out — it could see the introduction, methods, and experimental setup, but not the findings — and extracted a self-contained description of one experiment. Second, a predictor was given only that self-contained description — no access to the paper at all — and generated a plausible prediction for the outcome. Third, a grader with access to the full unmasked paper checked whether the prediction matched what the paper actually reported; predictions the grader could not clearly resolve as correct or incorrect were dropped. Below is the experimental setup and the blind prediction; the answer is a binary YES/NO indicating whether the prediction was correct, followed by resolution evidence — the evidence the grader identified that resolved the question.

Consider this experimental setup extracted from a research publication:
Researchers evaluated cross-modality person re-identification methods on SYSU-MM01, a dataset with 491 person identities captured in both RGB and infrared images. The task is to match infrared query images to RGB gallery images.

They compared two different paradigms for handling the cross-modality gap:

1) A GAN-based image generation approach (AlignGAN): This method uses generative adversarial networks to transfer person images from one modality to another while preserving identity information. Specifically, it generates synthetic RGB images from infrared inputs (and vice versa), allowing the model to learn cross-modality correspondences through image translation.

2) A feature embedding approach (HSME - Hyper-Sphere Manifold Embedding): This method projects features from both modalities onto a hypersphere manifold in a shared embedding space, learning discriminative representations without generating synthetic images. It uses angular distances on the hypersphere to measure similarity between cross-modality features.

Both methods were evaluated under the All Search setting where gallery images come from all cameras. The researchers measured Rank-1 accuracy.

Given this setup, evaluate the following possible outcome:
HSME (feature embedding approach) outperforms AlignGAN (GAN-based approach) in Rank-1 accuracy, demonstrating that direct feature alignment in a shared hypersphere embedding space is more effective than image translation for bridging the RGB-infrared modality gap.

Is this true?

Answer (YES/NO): NO